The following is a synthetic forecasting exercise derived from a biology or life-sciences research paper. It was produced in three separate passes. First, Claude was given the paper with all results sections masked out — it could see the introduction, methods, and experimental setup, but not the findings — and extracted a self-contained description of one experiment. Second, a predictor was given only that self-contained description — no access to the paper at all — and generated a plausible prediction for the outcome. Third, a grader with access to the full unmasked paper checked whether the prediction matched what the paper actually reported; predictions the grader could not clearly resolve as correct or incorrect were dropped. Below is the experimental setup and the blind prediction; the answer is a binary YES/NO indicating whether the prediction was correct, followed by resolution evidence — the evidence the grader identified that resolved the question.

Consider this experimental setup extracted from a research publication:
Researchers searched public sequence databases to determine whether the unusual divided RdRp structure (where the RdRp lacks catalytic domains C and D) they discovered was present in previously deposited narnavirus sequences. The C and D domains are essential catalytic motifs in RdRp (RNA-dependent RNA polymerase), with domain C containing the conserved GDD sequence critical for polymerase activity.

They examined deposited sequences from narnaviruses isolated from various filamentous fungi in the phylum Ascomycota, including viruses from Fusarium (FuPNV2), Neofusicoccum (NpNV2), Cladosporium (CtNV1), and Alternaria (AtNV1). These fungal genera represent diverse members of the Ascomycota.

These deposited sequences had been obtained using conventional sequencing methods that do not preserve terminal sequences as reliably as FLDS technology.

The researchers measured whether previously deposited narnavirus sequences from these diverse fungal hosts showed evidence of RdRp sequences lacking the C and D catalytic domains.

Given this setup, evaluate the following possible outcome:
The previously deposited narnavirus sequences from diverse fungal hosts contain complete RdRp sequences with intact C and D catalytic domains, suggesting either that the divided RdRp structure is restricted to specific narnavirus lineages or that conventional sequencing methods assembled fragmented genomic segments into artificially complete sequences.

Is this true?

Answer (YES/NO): NO